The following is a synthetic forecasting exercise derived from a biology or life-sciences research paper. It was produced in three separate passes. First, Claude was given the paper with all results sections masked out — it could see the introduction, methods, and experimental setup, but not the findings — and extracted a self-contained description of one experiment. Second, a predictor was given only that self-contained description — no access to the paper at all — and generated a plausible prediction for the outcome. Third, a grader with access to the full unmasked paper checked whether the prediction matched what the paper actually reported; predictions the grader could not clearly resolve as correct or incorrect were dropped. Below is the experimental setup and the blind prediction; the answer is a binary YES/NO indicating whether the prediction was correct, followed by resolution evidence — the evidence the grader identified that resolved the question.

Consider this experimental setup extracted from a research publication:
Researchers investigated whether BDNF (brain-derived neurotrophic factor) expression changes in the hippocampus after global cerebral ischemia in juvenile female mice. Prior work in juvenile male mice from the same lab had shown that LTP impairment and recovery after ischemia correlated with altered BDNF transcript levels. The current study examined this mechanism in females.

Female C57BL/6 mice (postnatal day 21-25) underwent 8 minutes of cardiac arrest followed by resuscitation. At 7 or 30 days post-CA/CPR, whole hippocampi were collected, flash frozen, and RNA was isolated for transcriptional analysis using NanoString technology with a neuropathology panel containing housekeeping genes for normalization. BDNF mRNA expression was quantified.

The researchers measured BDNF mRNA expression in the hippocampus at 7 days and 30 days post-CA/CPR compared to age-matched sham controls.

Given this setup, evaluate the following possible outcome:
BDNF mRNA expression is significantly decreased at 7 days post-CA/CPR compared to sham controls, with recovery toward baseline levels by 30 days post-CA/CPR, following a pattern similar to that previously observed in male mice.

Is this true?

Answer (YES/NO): NO